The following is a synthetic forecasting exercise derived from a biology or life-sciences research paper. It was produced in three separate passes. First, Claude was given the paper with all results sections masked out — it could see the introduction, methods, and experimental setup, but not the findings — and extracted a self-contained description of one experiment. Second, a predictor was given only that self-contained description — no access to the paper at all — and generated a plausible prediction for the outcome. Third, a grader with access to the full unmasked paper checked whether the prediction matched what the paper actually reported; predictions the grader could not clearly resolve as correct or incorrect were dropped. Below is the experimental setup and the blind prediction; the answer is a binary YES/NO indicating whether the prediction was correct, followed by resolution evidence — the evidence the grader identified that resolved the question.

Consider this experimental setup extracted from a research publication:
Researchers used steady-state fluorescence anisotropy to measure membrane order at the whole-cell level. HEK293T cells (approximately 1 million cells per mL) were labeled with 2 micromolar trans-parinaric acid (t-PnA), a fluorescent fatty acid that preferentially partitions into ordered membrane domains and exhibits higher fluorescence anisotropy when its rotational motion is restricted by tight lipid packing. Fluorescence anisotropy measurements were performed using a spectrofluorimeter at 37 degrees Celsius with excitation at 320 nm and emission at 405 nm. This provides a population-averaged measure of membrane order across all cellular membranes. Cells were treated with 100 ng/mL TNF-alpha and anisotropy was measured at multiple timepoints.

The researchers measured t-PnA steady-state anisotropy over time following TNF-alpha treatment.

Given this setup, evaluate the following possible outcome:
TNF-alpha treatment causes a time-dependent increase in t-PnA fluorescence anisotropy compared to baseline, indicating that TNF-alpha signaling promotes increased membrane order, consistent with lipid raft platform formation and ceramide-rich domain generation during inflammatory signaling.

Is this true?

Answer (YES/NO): YES